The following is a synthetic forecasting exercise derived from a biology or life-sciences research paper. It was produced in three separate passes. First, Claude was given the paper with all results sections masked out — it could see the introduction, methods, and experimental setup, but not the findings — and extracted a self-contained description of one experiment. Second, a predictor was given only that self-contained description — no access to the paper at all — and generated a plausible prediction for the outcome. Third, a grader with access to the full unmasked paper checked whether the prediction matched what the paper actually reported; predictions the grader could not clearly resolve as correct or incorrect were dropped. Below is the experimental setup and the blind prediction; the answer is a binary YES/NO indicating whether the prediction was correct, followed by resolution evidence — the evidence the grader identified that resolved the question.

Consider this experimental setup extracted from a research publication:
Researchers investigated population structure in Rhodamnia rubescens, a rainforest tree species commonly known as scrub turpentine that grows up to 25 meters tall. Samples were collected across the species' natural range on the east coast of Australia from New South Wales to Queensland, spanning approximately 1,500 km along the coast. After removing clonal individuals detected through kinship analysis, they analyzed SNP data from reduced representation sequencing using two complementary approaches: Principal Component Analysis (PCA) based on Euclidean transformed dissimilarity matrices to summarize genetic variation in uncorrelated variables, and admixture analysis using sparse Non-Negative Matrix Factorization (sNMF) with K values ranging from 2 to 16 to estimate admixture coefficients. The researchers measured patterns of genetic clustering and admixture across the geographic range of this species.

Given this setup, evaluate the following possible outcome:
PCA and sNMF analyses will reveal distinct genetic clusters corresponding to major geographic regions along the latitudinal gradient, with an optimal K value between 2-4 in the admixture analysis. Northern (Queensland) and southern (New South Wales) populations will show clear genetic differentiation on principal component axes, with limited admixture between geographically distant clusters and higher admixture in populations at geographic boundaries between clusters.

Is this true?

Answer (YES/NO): NO